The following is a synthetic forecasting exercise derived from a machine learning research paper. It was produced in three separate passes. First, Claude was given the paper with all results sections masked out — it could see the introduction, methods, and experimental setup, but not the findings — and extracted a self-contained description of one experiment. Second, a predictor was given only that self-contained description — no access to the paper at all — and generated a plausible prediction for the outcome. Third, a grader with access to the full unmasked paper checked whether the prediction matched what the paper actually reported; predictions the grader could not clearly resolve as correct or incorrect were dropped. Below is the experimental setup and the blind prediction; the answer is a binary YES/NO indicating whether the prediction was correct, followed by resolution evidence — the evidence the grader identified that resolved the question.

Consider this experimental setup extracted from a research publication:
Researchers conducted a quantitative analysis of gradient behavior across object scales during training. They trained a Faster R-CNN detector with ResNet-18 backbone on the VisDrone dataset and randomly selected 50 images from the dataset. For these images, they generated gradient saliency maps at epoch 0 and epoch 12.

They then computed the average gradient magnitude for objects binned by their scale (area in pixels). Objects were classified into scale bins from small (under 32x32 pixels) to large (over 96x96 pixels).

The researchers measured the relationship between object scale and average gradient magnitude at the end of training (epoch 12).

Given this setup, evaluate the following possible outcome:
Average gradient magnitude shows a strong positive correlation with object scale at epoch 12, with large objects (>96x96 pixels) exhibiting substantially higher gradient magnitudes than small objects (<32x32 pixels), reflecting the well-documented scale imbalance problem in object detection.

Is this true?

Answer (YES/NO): NO